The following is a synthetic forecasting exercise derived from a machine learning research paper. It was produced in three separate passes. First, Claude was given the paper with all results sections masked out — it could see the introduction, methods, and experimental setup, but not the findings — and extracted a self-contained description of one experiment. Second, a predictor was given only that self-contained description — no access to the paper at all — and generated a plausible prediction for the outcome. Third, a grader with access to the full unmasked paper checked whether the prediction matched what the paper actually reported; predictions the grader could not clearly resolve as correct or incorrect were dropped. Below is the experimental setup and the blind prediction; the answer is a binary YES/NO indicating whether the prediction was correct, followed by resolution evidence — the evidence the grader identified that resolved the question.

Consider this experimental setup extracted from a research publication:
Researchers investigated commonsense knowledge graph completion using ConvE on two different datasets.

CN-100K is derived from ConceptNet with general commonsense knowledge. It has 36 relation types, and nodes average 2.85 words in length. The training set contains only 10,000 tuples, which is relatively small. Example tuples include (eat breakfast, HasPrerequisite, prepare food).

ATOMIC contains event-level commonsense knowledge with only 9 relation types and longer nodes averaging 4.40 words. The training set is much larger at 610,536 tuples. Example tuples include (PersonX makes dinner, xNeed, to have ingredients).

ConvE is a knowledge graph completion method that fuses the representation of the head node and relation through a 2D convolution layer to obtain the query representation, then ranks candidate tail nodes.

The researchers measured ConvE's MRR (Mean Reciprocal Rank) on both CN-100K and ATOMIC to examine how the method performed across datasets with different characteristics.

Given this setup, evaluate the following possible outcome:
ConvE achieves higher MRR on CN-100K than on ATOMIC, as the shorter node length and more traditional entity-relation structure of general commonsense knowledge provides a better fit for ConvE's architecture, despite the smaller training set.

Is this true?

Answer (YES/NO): YES